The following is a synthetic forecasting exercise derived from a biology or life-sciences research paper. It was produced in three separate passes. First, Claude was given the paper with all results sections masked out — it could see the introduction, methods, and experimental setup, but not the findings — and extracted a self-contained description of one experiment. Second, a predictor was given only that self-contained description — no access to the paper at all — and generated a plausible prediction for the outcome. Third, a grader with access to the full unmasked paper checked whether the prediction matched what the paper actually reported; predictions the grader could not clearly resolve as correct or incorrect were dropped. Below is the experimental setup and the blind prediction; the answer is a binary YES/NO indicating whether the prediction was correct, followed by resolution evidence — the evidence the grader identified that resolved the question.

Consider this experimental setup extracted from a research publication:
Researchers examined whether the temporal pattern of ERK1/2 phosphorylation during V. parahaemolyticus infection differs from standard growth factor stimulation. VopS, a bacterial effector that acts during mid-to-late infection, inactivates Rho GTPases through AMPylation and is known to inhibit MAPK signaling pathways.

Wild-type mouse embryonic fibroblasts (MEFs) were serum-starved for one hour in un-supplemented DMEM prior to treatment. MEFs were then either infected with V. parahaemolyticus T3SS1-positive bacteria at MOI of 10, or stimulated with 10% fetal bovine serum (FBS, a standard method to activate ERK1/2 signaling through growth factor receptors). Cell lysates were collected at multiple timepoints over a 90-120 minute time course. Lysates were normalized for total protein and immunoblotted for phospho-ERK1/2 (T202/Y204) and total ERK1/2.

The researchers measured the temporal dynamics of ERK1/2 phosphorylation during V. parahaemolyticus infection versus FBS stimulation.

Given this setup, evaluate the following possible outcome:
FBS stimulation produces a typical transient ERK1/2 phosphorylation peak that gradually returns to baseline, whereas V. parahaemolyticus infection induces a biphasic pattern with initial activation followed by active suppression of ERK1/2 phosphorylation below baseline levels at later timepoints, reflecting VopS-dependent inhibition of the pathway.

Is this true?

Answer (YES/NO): NO